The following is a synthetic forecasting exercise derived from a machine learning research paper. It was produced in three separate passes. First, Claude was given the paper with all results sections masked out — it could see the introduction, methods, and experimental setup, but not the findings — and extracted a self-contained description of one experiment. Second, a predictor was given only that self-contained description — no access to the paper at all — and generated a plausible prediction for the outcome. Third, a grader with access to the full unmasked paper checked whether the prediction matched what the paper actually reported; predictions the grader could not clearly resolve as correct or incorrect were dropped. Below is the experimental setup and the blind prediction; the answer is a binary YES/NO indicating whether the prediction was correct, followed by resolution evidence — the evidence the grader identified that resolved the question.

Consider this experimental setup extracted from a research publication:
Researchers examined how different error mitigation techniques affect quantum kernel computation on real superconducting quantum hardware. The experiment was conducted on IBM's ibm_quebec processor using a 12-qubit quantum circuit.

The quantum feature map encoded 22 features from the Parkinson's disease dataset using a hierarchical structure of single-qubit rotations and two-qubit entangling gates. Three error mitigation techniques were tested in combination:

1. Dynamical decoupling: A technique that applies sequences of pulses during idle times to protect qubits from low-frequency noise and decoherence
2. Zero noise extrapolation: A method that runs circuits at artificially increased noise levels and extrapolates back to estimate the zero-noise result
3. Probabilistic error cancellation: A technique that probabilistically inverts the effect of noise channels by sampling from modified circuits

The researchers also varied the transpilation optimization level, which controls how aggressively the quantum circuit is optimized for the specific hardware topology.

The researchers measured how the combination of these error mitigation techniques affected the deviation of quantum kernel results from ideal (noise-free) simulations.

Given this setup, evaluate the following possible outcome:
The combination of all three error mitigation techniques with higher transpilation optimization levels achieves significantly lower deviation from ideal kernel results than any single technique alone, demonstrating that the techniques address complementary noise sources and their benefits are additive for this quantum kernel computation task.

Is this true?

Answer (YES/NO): NO